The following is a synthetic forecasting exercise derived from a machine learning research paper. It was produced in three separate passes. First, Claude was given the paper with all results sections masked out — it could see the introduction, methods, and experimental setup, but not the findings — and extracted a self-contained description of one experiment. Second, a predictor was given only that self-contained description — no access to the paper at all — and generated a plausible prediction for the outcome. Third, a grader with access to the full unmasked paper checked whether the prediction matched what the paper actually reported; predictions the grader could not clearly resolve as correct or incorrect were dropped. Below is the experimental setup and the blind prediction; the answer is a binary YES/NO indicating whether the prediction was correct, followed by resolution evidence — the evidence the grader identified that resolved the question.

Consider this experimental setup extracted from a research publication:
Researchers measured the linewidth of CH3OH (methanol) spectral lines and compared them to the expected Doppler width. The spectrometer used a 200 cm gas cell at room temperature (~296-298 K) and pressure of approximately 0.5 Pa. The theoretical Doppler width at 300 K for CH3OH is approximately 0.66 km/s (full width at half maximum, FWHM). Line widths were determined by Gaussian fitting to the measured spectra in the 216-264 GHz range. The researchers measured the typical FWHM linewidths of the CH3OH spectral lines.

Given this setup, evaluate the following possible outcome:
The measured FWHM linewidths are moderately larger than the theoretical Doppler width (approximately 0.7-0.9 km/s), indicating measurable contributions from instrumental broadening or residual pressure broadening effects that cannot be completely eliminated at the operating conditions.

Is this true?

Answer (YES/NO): NO